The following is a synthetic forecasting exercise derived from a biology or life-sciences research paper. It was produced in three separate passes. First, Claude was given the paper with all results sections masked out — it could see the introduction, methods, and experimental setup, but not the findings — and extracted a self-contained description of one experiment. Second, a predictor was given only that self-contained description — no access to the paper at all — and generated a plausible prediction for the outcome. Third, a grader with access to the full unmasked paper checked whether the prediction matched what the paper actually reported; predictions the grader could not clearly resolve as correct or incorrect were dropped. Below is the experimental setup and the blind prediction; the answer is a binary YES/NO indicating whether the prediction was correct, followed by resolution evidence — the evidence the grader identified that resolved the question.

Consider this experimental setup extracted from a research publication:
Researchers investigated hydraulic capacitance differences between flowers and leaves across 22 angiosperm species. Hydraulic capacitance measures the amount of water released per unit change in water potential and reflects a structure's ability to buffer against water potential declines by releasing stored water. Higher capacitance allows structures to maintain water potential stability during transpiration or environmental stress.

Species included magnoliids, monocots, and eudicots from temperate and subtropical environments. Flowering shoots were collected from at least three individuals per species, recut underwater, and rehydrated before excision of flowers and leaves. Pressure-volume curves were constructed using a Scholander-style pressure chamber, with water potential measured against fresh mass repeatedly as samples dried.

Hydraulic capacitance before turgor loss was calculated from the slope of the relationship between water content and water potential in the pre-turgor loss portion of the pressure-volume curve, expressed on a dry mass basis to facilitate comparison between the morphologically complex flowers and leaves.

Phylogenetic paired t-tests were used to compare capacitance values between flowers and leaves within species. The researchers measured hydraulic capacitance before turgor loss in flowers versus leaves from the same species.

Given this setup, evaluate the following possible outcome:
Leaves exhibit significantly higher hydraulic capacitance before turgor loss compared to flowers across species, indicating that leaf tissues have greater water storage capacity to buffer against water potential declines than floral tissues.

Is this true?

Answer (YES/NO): NO